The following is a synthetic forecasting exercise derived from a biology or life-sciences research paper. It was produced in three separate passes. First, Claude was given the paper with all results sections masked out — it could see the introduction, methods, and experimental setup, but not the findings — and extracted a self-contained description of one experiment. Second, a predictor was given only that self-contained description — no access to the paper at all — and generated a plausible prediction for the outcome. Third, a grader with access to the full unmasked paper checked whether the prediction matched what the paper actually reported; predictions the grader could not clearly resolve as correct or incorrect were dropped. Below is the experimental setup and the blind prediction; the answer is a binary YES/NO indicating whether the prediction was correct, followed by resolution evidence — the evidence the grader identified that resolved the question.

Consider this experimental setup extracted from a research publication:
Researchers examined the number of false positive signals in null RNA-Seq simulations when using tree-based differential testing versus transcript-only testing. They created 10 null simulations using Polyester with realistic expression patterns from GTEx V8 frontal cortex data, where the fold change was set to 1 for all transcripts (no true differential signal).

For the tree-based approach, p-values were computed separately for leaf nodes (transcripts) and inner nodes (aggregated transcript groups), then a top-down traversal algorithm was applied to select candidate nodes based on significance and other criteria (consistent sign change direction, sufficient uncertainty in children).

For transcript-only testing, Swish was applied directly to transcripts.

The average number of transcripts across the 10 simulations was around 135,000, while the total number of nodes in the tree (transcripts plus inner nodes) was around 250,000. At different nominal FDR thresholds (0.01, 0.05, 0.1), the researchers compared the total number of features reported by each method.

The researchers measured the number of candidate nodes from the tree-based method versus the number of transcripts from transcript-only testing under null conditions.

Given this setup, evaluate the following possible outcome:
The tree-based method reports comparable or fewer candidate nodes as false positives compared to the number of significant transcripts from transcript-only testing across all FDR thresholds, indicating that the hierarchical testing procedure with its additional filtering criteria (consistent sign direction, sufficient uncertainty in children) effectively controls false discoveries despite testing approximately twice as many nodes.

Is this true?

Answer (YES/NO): YES